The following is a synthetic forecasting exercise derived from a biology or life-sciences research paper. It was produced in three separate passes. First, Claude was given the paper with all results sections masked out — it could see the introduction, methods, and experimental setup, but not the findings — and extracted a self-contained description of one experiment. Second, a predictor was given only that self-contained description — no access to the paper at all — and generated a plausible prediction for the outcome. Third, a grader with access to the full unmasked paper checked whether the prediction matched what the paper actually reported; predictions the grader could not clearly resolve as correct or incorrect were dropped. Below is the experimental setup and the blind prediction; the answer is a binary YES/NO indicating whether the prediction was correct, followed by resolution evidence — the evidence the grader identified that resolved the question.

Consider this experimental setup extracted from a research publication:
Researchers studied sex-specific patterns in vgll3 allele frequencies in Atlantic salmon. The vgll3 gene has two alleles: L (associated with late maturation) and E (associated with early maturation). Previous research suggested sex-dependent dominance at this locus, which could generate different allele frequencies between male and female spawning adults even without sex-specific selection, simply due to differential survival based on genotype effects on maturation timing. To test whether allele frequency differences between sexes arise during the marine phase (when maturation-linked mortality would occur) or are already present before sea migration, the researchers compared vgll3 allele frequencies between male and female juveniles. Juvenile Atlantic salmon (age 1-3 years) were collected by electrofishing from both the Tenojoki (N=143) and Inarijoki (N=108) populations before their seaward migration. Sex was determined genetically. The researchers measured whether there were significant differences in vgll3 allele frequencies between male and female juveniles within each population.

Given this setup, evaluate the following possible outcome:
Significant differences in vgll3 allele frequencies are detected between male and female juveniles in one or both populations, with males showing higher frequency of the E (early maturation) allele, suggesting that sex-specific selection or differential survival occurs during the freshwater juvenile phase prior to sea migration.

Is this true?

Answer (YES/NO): NO